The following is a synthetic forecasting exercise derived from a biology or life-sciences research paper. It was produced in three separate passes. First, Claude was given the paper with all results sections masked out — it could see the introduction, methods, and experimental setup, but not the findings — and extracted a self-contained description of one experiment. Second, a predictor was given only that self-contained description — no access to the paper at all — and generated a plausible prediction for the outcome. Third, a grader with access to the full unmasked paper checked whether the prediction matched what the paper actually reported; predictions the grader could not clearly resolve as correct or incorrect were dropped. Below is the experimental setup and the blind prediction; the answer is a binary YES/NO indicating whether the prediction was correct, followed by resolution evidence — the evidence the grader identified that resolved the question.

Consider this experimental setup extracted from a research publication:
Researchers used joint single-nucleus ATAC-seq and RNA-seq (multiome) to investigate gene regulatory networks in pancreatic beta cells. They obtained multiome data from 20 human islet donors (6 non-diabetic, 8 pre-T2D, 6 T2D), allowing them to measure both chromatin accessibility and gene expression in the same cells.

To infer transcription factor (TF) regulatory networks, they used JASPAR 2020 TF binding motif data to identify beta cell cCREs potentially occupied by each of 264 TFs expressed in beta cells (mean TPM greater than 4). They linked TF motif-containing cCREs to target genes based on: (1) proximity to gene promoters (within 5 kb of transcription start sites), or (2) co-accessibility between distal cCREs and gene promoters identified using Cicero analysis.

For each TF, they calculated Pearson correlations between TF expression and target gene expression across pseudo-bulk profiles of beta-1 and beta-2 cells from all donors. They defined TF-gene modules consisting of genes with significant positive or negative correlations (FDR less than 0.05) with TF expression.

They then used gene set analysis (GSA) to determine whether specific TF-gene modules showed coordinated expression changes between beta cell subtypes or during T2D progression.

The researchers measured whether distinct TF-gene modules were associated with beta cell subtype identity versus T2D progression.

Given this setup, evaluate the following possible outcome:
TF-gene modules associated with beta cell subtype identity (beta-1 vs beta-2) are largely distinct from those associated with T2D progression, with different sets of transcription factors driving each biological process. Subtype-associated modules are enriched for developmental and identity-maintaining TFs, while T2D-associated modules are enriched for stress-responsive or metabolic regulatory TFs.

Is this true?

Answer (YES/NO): YES